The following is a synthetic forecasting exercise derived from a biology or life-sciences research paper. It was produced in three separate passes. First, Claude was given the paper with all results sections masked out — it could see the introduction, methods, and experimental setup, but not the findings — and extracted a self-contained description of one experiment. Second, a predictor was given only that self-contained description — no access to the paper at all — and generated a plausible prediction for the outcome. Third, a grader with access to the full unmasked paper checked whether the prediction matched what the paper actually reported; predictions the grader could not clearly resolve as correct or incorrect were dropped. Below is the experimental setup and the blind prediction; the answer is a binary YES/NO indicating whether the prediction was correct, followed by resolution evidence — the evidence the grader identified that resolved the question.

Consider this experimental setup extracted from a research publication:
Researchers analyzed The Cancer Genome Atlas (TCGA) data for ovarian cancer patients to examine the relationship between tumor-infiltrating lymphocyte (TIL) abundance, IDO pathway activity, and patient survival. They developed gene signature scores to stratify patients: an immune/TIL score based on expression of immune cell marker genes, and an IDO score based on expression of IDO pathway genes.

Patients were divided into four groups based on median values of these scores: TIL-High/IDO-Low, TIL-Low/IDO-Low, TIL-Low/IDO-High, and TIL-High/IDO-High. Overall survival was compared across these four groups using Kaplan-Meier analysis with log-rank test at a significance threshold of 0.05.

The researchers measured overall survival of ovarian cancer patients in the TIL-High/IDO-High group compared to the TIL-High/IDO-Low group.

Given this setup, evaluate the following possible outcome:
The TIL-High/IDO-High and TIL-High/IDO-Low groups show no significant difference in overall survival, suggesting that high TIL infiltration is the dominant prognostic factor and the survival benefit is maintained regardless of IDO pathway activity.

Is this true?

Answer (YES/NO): NO